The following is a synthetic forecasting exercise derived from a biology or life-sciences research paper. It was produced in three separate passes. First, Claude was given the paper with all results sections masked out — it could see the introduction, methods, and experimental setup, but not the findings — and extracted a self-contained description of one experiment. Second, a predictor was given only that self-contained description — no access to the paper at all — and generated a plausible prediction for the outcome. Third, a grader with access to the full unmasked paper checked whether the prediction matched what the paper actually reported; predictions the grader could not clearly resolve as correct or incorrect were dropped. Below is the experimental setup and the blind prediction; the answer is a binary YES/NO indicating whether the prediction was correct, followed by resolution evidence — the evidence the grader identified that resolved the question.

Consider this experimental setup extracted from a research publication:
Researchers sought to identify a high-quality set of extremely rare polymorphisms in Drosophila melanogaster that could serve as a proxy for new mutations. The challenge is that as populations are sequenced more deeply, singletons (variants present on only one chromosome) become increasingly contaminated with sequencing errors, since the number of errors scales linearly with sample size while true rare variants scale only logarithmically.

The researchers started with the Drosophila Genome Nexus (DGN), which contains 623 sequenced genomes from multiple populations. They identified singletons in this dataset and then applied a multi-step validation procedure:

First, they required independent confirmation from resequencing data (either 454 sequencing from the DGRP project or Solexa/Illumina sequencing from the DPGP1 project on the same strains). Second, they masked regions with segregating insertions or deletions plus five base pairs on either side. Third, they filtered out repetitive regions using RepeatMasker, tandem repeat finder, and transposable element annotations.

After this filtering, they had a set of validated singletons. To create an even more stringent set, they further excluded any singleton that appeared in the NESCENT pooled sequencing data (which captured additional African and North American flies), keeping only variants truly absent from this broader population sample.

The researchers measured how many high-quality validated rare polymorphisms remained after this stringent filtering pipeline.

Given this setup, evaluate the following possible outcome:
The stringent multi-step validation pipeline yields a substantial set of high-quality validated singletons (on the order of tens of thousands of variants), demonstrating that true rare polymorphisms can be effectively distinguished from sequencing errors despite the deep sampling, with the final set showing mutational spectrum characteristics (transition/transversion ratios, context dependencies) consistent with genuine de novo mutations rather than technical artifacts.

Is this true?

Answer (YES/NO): YES